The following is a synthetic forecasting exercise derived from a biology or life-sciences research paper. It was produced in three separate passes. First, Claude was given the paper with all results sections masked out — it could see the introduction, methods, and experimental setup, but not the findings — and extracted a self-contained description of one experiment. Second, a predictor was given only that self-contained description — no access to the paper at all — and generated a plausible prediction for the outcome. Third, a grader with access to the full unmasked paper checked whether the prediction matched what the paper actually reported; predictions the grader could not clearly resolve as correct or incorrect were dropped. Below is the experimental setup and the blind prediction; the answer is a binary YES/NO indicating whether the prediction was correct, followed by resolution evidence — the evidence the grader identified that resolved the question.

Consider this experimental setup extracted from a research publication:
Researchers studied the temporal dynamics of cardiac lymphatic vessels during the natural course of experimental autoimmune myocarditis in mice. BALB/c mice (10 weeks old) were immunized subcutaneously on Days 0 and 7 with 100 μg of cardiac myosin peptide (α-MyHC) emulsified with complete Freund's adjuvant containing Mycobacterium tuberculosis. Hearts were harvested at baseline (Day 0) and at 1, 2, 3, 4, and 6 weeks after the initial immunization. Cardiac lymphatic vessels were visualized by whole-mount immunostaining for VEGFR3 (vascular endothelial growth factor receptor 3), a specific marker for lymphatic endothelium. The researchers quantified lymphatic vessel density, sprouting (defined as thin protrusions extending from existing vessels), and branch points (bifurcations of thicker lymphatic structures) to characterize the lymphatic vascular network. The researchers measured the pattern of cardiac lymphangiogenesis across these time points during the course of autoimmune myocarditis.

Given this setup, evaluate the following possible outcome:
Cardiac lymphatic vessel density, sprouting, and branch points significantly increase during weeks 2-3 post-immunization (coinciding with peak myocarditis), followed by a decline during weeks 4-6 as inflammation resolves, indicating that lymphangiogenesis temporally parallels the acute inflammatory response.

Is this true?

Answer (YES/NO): YES